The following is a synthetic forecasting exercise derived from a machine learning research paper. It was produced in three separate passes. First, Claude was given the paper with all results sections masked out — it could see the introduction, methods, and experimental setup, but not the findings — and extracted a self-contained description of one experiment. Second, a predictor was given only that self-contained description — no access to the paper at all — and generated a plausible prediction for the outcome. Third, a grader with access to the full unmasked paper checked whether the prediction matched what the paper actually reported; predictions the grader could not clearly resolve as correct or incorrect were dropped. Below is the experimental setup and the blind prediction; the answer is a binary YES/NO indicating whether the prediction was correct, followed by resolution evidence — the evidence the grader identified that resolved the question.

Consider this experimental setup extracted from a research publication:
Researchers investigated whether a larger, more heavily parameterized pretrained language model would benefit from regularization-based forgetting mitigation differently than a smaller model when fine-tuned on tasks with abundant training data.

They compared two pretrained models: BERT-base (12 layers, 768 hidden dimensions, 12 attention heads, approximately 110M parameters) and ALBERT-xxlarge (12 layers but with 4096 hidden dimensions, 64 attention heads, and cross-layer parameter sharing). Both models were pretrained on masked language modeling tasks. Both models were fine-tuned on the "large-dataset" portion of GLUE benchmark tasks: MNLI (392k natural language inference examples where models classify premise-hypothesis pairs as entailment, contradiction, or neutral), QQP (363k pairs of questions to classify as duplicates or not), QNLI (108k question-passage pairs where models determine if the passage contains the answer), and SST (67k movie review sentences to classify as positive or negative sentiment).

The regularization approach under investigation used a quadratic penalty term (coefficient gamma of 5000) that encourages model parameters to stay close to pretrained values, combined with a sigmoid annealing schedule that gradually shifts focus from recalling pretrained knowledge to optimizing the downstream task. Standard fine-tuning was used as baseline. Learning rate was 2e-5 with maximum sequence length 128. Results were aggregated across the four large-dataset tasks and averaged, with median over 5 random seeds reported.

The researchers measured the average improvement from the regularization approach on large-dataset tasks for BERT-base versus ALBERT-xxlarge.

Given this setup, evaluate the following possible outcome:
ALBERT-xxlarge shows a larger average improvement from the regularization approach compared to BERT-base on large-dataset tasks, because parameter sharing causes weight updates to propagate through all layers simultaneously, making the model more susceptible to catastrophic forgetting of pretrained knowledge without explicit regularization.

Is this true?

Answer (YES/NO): NO